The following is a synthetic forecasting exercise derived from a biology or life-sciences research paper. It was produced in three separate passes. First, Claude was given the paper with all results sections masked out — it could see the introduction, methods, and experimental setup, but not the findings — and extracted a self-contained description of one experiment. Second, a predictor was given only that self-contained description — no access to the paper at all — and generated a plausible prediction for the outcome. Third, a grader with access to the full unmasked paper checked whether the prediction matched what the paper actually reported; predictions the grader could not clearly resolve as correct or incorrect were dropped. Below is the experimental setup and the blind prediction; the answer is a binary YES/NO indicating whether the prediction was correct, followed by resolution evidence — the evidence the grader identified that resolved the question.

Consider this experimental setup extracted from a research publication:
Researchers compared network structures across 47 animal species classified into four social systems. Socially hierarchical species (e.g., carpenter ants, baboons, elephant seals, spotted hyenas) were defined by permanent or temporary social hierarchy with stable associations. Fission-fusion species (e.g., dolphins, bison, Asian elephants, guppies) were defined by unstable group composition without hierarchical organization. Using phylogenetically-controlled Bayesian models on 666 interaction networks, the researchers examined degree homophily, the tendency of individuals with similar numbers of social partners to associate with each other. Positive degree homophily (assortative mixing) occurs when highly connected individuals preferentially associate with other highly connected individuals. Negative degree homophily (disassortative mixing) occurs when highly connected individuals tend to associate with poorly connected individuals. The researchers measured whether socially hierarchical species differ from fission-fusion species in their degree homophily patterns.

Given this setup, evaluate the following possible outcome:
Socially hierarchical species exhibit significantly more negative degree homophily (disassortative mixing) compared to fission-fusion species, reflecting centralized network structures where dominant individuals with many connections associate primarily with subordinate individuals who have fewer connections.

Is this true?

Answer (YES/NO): NO